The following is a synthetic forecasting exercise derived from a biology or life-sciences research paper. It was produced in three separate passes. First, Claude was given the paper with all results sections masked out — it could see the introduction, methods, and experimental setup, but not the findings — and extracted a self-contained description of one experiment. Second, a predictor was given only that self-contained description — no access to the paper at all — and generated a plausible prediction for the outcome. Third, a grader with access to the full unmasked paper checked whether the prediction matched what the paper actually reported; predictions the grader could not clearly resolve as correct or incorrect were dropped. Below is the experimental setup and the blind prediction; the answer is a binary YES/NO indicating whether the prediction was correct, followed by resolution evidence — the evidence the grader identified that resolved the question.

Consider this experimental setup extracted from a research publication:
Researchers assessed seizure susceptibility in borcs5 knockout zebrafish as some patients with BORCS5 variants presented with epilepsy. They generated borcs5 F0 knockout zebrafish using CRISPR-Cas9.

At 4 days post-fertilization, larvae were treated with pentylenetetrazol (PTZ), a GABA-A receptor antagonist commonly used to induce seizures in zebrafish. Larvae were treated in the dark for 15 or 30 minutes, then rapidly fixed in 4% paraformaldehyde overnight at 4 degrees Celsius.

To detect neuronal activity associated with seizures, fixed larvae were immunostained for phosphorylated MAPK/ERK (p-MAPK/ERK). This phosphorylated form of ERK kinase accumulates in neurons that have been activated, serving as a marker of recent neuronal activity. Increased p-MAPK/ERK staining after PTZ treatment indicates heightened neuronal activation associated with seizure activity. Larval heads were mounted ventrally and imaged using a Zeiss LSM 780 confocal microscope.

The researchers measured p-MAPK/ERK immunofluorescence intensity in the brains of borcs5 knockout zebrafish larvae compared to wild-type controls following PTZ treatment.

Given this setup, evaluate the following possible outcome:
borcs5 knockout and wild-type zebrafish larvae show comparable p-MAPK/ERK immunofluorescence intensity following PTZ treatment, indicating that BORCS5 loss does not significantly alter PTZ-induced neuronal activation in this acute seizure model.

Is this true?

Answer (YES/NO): NO